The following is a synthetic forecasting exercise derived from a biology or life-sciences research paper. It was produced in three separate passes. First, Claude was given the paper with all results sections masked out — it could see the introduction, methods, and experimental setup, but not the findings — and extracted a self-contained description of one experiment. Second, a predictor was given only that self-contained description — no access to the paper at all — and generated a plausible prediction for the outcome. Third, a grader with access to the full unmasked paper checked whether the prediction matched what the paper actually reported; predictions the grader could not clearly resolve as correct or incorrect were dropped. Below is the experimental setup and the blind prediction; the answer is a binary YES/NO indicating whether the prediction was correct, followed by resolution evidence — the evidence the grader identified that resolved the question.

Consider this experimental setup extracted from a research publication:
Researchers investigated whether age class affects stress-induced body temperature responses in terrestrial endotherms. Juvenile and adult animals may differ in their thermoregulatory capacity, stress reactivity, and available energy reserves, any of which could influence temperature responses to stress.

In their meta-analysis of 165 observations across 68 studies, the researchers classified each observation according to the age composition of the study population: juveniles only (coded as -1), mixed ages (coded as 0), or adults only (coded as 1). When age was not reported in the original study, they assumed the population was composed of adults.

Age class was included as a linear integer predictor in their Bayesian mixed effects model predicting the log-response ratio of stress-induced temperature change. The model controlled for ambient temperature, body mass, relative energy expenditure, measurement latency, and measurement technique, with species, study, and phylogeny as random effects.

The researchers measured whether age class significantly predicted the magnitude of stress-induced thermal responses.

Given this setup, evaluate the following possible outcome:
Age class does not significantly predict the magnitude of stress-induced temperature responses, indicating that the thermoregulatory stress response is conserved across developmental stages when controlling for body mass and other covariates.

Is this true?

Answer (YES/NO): NO